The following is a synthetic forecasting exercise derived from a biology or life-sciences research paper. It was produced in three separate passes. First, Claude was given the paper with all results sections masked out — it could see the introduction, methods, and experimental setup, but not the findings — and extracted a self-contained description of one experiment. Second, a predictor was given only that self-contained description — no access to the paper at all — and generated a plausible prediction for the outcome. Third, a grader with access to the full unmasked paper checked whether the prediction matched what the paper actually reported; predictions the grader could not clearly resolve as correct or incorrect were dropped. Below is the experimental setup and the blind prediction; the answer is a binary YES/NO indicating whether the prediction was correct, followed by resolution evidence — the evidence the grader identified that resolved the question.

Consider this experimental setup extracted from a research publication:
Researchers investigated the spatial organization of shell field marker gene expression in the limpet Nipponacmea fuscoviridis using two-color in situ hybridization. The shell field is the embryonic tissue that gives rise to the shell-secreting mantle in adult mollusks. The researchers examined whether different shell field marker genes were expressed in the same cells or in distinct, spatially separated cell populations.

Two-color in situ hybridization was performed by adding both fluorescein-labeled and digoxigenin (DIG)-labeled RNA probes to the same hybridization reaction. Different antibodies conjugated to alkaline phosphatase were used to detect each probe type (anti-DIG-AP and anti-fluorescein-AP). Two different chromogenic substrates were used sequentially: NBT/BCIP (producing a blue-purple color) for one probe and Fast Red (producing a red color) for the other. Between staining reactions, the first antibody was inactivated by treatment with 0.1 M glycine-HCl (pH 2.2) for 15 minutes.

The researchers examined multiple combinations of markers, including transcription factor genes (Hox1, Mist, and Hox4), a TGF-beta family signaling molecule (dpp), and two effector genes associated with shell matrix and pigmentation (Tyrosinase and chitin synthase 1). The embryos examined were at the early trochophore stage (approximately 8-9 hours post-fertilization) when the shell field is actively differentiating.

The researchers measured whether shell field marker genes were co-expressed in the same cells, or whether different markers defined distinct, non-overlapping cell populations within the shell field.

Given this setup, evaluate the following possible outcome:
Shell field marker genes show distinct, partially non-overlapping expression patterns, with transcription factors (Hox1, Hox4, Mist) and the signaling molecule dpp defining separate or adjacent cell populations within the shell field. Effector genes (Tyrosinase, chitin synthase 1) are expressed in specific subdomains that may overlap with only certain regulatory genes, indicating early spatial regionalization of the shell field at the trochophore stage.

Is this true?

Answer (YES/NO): YES